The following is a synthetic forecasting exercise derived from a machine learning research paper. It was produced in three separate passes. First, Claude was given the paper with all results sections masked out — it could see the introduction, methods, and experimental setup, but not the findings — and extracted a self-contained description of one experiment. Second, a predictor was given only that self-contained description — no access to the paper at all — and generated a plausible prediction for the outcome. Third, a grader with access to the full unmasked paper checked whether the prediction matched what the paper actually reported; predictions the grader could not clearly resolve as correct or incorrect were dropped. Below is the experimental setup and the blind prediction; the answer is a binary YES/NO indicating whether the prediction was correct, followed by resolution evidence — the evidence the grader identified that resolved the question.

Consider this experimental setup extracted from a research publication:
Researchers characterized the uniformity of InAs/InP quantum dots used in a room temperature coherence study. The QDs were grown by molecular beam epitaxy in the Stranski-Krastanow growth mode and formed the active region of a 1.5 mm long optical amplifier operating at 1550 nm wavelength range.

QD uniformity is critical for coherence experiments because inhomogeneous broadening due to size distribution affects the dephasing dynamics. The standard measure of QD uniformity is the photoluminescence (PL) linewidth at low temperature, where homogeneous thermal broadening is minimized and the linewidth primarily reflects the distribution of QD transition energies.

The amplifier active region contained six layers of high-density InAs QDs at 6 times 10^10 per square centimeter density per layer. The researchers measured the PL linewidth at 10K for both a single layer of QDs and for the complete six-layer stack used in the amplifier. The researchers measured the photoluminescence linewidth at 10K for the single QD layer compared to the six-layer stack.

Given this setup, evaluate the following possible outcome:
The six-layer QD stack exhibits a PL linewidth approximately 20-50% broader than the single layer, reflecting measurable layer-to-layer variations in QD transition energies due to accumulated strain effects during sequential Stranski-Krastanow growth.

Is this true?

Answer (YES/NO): NO